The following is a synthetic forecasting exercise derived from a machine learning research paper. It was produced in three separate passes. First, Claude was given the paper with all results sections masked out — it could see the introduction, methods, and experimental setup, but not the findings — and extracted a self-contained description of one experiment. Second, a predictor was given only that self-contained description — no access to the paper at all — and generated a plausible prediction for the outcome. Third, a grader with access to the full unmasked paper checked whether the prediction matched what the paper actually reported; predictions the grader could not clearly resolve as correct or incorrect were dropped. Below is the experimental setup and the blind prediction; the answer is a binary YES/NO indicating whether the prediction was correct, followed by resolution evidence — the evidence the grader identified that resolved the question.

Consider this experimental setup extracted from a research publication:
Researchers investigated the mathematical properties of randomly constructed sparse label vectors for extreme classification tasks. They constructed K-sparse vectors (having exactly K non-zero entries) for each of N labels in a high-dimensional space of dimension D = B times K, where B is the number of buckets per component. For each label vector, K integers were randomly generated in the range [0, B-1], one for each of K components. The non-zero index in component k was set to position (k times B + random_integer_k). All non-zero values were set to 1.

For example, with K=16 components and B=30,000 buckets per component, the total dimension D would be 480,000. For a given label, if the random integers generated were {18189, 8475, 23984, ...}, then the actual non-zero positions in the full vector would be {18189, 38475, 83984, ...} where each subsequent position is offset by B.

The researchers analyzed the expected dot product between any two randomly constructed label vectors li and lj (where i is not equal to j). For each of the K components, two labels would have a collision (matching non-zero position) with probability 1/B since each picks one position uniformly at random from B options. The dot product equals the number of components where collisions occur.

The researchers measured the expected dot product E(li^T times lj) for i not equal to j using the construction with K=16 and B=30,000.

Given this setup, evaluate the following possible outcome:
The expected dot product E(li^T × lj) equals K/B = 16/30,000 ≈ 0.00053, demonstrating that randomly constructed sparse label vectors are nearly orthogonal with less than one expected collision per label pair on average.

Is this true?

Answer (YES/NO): YES